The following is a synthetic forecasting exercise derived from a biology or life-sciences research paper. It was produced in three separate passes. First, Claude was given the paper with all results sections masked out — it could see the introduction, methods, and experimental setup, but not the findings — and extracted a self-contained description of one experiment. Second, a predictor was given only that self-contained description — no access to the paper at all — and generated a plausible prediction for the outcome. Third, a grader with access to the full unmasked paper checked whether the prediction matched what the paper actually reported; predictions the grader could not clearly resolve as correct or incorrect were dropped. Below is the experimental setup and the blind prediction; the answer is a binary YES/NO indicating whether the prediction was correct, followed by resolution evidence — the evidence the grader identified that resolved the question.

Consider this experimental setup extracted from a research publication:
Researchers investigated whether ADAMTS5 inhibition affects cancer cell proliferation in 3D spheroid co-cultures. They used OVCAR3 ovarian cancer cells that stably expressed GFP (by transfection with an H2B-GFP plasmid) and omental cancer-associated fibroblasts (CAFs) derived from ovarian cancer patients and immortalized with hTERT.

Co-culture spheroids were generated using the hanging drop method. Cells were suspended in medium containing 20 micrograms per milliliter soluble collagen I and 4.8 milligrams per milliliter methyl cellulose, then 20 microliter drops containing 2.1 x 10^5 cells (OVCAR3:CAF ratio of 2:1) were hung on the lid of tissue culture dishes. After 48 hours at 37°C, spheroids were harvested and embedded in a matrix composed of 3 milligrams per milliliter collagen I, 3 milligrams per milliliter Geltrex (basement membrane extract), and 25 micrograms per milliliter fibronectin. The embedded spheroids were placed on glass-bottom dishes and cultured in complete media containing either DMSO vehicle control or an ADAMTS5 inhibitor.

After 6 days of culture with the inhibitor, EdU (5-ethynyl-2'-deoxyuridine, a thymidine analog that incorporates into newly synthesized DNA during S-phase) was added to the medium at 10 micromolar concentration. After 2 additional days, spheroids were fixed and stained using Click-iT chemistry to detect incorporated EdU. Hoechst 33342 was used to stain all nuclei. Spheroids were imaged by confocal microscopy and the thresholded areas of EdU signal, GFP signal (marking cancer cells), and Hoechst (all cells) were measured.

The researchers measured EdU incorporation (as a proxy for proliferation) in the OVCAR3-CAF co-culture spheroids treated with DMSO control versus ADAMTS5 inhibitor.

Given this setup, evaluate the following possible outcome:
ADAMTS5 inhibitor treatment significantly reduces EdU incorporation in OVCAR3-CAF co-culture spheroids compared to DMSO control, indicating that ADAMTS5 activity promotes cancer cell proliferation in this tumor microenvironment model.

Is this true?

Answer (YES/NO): NO